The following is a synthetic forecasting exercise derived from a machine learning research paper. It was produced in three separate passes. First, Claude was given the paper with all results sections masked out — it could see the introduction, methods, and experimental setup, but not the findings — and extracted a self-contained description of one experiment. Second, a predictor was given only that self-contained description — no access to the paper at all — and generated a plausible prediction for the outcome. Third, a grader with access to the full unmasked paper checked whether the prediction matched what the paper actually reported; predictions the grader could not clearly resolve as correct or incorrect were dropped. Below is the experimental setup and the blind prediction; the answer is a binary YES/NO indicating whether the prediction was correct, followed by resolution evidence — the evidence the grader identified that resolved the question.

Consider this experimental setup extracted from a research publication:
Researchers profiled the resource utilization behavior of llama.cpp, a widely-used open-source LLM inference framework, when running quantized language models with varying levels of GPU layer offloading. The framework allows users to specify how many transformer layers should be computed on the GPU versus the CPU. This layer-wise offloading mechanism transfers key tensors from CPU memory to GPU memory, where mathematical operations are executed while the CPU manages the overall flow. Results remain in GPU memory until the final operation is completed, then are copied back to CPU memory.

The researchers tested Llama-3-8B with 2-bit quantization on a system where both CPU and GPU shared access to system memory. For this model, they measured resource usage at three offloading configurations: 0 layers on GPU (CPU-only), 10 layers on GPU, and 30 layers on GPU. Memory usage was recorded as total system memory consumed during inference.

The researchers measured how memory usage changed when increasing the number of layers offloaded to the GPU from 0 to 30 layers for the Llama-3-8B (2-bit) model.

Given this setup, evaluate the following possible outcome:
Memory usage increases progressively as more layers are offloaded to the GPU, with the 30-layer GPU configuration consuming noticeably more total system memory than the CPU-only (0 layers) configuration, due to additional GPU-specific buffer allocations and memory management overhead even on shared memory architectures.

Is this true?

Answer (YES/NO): YES